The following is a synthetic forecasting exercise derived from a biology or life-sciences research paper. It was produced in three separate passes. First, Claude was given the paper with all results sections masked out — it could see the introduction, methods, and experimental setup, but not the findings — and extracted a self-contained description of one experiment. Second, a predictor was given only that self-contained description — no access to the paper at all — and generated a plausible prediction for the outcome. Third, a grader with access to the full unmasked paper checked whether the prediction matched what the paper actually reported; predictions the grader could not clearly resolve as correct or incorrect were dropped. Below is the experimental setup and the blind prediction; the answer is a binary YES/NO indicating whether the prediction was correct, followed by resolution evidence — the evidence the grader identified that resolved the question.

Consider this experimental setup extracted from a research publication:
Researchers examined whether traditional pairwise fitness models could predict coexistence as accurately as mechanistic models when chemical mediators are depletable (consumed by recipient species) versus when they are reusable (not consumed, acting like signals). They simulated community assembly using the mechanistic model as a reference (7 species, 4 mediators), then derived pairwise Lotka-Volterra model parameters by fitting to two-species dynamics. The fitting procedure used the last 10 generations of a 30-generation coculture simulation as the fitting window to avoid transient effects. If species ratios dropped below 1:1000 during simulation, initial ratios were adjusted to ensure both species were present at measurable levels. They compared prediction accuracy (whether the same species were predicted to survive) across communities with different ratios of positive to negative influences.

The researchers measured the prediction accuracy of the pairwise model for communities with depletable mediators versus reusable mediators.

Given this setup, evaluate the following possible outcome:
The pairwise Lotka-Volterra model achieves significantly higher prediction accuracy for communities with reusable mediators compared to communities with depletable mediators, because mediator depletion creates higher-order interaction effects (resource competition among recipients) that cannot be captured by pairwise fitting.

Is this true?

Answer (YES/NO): YES